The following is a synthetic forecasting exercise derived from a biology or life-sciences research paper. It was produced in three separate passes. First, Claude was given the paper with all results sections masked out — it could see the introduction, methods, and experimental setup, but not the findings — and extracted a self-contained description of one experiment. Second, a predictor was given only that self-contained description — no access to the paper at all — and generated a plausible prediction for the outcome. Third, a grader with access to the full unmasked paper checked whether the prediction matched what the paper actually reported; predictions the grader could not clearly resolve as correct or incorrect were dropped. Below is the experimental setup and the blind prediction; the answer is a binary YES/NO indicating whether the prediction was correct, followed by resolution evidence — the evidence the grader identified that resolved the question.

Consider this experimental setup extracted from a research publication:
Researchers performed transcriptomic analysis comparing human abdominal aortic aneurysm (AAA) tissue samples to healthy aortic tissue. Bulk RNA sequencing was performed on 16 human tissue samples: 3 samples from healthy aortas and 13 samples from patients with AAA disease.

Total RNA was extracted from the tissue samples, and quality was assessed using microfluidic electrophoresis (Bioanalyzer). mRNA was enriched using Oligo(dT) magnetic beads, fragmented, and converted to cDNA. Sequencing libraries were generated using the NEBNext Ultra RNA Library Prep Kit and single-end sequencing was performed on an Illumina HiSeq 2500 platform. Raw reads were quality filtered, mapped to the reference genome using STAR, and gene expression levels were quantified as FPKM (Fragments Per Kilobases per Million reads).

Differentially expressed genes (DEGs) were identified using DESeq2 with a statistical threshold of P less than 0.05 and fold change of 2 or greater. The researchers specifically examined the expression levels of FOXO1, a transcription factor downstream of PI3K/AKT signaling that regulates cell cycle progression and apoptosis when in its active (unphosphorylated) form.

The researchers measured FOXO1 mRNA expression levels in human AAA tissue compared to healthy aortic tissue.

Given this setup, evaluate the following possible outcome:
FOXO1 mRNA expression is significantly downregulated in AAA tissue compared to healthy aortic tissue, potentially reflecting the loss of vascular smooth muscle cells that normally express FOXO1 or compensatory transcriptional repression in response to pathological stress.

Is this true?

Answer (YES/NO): NO